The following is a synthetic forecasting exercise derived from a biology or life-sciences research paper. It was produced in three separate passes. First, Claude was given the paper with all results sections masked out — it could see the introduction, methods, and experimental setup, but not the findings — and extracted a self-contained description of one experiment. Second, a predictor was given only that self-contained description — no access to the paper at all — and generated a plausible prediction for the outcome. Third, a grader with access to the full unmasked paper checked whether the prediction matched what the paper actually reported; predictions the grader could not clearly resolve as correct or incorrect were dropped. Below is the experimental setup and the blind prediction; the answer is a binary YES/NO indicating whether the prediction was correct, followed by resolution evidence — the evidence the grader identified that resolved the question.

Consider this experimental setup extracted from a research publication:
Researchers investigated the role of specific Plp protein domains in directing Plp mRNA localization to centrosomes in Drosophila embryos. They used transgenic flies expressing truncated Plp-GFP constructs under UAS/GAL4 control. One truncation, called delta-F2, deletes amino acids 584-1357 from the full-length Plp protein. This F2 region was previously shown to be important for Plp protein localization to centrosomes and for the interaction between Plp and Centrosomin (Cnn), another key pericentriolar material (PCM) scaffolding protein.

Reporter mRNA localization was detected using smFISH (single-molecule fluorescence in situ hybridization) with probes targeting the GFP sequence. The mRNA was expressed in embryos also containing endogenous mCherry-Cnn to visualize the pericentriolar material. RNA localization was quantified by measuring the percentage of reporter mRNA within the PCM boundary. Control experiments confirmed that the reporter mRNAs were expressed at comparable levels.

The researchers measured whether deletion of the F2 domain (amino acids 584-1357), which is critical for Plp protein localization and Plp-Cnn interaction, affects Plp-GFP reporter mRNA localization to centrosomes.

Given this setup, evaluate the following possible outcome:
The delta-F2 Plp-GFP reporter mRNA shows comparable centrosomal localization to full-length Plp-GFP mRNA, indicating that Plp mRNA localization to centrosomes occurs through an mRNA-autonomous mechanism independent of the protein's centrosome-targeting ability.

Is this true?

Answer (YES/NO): NO